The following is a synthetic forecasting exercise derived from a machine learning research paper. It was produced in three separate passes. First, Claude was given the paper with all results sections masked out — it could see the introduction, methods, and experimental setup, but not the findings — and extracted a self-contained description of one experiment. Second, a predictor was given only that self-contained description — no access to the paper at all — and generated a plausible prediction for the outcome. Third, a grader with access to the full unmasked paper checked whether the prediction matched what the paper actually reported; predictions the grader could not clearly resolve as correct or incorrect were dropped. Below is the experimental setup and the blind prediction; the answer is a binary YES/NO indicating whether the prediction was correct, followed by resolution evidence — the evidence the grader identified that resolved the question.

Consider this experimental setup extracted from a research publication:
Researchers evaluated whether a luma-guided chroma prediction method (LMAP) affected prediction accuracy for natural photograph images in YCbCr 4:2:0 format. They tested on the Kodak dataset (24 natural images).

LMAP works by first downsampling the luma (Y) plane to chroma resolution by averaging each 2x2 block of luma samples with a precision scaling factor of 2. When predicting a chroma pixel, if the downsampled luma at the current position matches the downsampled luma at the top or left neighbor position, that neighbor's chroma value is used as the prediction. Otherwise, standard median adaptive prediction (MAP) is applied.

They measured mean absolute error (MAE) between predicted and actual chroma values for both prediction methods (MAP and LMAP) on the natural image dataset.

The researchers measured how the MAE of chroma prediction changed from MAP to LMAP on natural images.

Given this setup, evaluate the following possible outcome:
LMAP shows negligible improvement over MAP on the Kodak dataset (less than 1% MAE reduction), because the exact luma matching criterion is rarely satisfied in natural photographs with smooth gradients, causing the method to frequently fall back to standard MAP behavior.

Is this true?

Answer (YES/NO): NO